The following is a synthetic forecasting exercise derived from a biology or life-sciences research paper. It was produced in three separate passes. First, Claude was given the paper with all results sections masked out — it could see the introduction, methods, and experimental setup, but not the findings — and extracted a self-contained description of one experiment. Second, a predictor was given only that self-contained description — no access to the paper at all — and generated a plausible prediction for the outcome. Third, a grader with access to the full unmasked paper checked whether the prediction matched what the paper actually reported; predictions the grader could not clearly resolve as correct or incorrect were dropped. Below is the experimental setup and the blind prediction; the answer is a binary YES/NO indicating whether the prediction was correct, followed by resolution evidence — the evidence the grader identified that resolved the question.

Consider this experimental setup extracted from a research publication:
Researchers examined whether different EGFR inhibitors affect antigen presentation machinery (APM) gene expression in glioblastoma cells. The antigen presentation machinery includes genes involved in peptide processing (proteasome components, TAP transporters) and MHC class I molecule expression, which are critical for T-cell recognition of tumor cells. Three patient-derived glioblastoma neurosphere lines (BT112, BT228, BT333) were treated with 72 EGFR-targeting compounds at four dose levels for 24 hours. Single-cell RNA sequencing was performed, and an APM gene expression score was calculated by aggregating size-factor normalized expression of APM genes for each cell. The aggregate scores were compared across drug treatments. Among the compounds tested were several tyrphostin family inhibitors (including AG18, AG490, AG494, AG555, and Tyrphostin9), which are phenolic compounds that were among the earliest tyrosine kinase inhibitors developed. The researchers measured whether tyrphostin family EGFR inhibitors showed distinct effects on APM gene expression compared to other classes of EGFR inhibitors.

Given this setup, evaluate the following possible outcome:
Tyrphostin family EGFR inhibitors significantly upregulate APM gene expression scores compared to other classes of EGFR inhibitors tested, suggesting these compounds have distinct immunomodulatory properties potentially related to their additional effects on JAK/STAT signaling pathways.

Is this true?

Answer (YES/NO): NO